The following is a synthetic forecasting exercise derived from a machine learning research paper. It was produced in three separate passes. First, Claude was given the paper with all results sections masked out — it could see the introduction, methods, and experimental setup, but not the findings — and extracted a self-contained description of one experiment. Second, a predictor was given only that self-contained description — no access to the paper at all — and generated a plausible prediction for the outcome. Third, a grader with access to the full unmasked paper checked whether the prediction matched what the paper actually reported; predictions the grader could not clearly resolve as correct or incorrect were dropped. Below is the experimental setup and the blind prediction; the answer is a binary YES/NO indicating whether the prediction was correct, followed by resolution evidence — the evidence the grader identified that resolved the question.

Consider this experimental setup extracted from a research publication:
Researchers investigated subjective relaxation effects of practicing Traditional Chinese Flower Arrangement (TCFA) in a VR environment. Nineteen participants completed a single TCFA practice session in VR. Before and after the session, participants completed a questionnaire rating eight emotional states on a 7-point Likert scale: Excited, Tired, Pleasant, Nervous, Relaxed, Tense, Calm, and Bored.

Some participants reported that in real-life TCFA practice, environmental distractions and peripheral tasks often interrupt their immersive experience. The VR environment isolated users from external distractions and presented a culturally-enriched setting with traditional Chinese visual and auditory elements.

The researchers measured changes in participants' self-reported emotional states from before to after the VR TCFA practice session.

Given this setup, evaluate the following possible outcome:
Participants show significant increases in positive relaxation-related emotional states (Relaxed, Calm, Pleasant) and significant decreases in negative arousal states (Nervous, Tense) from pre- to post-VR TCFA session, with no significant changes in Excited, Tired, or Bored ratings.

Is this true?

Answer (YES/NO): NO